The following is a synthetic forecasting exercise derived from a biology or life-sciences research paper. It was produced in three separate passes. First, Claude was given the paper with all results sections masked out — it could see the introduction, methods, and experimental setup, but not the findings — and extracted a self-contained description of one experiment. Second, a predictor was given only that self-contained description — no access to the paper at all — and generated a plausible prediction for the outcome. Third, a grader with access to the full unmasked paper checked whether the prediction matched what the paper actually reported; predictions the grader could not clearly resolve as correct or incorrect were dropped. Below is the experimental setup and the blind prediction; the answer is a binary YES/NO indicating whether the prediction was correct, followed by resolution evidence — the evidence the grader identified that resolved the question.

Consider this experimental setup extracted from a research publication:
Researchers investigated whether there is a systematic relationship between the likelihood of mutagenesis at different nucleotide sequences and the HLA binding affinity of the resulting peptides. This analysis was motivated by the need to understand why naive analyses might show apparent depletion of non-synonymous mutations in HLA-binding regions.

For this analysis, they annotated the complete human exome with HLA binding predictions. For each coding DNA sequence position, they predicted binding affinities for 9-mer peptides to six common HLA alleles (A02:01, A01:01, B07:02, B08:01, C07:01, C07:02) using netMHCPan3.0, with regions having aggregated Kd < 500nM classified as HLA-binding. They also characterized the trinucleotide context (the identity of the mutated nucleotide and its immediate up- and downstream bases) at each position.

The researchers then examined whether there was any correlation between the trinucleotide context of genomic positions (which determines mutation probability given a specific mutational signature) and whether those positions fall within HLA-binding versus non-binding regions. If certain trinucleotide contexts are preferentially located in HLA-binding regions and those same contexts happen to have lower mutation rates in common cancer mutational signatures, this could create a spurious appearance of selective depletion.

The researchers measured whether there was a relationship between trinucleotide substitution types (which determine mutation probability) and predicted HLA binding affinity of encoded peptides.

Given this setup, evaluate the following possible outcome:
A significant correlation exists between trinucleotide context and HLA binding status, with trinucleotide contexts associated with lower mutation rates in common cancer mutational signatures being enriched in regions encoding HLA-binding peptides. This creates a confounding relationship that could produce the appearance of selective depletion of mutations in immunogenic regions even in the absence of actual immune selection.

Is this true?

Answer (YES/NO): YES